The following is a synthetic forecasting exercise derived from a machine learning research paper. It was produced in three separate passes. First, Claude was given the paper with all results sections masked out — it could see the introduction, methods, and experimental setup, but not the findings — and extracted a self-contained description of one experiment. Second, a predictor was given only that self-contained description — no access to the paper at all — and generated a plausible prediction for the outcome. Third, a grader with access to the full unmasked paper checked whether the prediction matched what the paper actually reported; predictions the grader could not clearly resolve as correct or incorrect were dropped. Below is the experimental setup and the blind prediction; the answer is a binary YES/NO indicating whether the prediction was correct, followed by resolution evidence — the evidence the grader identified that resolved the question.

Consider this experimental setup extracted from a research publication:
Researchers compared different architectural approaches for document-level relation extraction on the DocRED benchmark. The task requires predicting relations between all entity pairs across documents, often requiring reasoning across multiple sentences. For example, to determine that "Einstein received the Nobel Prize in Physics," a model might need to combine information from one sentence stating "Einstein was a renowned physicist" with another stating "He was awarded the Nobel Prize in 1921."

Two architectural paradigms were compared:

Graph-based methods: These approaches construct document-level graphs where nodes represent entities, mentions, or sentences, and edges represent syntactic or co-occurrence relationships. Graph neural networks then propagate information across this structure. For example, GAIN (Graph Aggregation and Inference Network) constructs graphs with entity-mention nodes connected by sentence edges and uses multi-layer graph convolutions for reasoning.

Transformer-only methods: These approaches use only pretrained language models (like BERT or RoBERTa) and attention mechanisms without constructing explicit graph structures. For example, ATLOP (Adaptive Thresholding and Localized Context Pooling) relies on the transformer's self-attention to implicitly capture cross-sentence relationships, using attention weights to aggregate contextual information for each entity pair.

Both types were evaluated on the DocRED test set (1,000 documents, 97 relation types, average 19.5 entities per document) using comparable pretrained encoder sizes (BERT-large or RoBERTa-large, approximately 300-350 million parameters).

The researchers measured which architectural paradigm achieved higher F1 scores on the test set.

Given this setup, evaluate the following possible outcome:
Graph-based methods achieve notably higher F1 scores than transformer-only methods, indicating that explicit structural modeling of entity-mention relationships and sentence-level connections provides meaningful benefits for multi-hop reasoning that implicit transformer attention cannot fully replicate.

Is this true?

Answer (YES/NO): NO